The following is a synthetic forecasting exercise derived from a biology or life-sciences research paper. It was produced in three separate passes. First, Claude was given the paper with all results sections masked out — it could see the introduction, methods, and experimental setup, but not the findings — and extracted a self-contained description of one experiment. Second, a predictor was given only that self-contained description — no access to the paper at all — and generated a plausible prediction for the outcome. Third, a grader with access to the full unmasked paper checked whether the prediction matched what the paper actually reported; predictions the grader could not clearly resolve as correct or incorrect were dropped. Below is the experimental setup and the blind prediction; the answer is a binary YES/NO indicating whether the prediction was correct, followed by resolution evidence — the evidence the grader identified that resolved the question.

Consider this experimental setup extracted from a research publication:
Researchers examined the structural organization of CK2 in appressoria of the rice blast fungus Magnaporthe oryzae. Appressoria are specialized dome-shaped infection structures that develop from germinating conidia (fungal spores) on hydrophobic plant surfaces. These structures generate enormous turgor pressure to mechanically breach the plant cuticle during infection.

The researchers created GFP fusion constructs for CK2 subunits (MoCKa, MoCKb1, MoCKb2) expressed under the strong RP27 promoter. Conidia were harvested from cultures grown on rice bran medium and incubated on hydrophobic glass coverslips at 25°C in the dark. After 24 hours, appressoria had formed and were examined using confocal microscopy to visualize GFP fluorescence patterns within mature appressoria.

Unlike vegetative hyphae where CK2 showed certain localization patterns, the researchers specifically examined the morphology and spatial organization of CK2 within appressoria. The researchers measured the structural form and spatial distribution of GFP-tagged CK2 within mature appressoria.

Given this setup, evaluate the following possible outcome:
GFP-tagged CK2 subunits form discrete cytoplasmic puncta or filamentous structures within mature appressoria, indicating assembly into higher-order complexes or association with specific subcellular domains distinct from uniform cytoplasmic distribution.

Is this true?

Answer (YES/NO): YES